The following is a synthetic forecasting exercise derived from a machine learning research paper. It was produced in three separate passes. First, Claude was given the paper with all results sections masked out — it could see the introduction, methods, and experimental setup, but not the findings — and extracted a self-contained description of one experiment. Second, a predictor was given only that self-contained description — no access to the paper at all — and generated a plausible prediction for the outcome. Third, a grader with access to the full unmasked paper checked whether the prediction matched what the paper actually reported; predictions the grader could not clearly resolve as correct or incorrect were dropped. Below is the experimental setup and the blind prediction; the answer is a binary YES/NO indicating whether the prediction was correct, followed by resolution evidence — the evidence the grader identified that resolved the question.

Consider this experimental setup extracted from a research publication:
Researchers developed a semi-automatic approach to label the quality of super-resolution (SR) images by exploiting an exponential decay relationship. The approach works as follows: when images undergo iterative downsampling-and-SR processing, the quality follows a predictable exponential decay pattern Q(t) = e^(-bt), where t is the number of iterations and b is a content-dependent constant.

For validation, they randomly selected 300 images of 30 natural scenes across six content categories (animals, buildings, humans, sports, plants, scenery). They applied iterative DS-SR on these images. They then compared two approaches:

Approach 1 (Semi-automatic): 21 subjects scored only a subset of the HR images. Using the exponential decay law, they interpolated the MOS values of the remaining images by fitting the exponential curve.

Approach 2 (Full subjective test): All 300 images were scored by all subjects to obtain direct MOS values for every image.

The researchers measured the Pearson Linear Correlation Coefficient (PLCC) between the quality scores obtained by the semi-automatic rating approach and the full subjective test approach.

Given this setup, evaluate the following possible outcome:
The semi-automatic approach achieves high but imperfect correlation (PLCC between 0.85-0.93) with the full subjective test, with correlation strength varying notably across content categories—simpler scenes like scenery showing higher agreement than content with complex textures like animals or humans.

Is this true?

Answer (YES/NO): NO